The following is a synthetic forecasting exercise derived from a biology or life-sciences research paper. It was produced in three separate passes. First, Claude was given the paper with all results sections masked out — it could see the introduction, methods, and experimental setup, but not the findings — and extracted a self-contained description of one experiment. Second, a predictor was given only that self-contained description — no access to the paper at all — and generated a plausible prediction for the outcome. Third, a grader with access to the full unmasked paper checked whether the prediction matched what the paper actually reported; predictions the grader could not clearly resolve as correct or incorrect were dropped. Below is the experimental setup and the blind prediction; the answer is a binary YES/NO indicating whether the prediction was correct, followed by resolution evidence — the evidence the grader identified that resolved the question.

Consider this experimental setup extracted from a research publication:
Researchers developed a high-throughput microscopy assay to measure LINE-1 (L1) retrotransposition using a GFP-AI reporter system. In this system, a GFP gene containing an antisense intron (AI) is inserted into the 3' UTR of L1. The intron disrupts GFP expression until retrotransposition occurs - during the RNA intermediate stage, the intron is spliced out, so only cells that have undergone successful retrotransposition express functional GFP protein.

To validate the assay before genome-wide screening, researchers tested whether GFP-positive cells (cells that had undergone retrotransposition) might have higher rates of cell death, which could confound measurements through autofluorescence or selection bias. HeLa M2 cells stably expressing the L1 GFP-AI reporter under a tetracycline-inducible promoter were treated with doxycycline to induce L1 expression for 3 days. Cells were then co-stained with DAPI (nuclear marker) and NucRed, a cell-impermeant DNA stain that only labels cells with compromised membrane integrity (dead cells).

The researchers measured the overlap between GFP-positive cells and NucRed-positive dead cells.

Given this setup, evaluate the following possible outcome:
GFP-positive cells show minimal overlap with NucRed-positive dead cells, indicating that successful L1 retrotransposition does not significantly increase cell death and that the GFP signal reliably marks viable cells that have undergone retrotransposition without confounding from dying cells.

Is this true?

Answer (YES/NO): YES